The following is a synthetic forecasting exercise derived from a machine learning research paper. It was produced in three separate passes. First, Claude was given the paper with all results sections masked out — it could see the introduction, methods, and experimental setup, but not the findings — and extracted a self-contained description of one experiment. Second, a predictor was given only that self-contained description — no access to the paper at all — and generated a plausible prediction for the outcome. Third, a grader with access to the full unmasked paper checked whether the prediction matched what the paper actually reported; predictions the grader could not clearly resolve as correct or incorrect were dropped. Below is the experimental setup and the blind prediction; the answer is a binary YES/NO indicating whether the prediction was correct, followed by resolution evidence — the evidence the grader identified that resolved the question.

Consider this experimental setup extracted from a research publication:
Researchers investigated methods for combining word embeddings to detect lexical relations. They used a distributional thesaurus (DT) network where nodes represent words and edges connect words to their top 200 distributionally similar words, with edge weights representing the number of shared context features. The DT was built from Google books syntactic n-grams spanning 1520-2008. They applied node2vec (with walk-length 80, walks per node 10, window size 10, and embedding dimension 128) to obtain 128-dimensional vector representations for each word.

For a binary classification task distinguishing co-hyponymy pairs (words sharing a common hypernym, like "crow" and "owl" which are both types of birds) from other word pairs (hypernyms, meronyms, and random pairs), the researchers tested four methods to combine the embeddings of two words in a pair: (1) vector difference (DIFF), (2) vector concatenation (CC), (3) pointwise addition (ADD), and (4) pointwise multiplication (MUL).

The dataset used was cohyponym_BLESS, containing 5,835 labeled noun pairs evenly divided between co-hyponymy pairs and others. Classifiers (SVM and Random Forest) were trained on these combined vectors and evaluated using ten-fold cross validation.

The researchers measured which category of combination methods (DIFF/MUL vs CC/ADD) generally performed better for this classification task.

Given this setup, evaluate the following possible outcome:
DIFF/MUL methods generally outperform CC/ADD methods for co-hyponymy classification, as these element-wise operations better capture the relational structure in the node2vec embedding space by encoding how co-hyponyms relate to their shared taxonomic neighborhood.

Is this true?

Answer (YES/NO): NO